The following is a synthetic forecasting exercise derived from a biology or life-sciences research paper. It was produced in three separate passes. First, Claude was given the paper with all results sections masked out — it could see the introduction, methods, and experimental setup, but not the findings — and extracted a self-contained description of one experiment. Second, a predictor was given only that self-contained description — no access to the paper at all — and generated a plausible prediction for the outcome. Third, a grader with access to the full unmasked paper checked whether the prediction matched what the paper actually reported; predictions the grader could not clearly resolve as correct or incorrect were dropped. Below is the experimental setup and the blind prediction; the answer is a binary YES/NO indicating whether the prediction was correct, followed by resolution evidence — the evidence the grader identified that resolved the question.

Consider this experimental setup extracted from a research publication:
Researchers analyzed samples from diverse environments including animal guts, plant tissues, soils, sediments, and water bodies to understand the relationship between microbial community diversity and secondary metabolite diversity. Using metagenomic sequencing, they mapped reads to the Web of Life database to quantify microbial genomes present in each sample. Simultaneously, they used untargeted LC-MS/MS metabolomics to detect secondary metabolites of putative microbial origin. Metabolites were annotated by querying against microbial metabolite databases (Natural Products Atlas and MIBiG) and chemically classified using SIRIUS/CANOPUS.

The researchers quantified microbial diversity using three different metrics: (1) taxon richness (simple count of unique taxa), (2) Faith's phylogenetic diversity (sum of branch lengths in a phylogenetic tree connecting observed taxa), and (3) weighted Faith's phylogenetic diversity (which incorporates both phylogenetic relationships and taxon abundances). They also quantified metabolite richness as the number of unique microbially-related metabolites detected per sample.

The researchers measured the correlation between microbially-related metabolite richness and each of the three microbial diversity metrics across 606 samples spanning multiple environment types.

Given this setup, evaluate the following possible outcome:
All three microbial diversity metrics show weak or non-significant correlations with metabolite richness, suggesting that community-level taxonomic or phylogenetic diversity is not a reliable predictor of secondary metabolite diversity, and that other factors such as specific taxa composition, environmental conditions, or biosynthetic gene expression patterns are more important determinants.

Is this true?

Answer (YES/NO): NO